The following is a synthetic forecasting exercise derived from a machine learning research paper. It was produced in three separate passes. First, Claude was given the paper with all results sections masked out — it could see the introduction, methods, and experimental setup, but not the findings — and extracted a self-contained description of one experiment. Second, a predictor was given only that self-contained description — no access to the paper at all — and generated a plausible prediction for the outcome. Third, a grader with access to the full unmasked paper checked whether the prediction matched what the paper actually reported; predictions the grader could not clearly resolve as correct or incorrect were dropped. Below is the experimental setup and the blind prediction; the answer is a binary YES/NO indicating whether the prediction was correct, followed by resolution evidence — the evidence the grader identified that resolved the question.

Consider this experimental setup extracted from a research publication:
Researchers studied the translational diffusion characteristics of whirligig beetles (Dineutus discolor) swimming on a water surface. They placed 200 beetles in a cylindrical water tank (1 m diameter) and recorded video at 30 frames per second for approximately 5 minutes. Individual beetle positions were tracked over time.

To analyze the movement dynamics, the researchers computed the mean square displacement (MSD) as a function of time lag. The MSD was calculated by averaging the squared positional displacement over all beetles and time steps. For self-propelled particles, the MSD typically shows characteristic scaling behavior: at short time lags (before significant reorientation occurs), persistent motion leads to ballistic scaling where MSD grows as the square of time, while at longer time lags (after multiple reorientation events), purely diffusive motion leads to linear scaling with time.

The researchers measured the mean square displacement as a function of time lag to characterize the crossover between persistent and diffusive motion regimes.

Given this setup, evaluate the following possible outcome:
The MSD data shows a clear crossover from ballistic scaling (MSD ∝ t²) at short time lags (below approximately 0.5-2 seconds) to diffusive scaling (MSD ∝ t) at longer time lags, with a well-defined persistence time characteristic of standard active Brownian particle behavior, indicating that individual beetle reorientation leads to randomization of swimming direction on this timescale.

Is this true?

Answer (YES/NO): YES